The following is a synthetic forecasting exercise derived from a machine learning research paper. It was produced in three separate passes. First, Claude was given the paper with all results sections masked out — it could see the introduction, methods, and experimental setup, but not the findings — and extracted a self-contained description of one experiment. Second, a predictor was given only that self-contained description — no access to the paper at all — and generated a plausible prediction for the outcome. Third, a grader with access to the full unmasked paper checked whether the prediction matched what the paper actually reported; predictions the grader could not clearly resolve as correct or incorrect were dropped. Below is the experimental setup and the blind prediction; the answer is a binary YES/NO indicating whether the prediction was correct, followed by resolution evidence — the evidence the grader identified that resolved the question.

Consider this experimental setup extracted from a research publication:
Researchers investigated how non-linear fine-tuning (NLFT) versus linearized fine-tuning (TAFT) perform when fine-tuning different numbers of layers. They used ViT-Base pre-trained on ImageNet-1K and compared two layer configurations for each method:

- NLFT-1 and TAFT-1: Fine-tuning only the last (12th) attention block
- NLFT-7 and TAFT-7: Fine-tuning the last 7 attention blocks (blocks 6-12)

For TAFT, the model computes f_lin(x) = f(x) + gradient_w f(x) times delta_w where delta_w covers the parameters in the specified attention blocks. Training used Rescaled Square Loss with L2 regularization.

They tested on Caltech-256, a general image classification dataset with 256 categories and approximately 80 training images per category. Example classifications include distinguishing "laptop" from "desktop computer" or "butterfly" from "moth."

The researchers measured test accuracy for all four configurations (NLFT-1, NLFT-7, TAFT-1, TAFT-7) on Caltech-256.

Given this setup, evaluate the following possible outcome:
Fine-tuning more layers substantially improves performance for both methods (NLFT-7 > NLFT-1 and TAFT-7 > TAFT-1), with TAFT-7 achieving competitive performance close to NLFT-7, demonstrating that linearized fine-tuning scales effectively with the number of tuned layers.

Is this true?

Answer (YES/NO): NO